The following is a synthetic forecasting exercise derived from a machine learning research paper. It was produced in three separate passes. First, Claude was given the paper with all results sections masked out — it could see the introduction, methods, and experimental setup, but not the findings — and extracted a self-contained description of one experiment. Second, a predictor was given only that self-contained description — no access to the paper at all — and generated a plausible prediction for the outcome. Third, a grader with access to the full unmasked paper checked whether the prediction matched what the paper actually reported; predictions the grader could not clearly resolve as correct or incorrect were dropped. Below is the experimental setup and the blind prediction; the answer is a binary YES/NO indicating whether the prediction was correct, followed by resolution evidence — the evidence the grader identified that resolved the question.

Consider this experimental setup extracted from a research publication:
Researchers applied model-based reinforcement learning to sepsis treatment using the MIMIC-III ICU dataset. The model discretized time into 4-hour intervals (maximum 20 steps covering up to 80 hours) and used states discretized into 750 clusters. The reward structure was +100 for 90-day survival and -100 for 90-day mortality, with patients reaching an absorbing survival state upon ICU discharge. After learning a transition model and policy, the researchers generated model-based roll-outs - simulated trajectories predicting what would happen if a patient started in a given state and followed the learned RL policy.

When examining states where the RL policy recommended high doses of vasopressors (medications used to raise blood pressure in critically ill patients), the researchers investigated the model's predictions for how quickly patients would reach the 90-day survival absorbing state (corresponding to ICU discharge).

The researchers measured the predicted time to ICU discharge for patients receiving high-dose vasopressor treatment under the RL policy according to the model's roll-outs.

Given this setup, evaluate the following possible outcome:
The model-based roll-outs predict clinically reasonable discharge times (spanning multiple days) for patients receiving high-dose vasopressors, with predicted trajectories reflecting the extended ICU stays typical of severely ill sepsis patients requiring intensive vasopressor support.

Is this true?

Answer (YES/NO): NO